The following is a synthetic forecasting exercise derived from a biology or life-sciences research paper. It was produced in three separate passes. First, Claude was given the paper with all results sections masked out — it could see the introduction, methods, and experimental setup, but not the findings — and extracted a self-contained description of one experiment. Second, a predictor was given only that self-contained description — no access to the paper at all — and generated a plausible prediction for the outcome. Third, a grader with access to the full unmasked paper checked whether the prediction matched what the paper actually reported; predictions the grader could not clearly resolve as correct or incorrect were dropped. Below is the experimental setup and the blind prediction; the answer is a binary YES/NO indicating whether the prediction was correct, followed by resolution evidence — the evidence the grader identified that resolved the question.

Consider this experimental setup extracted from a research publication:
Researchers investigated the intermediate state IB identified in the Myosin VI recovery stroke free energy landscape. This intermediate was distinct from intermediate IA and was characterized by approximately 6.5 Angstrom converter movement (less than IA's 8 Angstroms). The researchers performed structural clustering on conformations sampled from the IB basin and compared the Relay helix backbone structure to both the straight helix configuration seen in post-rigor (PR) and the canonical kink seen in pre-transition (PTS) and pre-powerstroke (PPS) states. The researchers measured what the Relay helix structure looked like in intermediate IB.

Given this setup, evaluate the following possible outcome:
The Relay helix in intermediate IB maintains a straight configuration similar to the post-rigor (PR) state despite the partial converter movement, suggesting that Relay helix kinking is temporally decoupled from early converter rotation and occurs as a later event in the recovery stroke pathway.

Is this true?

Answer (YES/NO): NO